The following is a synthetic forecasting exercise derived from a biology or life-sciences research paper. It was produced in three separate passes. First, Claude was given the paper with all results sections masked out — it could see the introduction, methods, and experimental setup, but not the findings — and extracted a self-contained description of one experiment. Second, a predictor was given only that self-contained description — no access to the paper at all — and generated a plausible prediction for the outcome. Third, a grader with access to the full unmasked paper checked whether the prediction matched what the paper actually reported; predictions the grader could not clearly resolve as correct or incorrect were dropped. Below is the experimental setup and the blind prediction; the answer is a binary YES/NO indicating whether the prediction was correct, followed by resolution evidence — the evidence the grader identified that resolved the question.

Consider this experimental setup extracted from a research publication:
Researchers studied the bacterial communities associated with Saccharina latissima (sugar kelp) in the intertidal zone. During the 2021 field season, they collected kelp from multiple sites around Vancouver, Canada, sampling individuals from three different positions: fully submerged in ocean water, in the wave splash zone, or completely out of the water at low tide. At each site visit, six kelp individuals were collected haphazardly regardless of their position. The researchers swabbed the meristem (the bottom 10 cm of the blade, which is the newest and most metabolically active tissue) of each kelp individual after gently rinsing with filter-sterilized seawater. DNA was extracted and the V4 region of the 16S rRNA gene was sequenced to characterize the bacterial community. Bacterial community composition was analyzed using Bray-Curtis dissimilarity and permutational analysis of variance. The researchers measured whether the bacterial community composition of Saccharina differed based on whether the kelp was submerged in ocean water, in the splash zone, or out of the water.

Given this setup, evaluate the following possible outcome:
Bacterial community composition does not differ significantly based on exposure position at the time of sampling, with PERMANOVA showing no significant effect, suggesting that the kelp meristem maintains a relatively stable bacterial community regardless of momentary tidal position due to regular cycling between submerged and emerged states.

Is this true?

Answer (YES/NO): NO